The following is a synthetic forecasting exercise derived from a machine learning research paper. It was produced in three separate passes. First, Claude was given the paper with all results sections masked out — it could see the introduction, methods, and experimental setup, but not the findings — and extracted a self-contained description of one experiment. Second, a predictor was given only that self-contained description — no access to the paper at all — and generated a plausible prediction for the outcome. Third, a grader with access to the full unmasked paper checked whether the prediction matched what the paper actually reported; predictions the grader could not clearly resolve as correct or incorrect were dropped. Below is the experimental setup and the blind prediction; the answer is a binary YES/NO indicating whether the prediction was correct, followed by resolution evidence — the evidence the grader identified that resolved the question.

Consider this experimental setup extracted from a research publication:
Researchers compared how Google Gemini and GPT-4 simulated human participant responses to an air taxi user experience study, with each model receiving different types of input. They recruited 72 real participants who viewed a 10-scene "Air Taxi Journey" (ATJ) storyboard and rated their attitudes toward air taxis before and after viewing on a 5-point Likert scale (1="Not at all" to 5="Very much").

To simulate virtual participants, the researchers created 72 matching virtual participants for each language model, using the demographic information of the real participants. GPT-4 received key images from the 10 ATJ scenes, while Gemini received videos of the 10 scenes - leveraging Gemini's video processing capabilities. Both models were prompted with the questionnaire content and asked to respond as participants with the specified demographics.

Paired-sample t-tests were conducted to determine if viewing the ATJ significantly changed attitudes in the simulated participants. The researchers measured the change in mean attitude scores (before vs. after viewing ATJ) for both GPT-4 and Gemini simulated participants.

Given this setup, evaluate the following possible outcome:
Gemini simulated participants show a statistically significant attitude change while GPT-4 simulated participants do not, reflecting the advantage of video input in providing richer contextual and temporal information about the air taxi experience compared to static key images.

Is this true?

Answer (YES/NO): NO